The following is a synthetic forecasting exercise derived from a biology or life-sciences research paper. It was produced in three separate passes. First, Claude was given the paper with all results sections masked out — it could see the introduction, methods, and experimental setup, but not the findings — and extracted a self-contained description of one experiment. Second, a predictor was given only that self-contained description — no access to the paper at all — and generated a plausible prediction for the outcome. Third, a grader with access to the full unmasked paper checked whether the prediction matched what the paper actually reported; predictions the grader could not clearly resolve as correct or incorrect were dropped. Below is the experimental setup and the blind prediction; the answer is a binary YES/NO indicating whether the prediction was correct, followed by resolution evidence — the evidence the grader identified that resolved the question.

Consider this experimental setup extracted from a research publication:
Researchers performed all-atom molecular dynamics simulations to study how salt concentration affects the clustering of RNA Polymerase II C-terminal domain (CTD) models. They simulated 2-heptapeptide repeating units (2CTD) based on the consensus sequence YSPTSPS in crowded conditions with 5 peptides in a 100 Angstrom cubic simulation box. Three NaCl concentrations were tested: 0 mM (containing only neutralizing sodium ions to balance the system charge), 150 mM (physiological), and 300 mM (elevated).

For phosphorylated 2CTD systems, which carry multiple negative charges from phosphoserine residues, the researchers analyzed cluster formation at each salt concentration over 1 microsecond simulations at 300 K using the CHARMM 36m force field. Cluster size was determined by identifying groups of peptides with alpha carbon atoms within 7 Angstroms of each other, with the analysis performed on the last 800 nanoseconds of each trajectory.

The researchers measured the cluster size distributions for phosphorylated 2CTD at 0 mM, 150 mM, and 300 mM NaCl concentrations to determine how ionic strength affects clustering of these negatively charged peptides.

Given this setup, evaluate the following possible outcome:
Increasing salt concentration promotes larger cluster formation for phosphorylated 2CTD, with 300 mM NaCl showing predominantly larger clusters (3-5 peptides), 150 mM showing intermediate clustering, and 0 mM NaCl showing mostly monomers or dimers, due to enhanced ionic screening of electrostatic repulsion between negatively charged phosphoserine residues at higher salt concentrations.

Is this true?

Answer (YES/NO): NO